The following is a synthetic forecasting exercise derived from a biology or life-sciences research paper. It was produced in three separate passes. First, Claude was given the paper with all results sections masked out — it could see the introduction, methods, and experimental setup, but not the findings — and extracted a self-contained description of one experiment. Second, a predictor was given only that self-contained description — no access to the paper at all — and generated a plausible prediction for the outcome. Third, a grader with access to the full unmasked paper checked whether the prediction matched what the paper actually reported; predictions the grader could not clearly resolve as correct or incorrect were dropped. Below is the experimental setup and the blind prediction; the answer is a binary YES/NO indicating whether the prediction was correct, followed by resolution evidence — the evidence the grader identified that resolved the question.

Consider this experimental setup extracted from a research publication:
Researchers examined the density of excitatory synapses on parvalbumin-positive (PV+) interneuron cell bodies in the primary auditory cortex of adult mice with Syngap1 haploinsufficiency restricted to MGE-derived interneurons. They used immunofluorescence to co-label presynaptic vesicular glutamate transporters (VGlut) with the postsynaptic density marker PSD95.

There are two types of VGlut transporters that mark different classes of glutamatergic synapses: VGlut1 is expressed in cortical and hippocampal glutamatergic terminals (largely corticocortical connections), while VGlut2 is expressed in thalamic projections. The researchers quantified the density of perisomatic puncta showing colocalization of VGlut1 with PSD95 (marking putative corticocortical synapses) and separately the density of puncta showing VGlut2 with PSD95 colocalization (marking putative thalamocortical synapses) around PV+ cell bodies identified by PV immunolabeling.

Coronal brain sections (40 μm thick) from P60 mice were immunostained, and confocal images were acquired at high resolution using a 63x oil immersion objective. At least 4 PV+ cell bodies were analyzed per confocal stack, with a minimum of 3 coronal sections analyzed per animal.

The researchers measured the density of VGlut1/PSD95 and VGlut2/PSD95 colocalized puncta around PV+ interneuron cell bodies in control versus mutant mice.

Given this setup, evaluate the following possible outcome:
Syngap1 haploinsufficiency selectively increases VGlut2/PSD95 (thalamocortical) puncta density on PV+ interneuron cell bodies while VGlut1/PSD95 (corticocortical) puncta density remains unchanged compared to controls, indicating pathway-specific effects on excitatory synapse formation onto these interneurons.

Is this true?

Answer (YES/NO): NO